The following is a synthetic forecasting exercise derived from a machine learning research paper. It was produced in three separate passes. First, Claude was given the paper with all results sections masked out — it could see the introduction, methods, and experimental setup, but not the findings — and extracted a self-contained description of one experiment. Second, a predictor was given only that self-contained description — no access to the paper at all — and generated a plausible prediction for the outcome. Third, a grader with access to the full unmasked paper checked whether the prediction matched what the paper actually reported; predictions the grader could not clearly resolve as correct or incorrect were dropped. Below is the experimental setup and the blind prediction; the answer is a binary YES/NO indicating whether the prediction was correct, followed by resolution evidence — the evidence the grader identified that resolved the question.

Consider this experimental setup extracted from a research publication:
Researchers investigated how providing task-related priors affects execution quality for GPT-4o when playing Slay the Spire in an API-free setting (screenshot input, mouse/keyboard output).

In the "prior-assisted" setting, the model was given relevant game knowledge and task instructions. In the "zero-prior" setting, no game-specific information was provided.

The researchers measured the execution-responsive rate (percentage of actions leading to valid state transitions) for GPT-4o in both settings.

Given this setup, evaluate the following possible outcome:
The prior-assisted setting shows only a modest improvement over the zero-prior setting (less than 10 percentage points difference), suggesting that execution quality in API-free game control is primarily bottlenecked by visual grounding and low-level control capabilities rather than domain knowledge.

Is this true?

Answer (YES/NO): NO